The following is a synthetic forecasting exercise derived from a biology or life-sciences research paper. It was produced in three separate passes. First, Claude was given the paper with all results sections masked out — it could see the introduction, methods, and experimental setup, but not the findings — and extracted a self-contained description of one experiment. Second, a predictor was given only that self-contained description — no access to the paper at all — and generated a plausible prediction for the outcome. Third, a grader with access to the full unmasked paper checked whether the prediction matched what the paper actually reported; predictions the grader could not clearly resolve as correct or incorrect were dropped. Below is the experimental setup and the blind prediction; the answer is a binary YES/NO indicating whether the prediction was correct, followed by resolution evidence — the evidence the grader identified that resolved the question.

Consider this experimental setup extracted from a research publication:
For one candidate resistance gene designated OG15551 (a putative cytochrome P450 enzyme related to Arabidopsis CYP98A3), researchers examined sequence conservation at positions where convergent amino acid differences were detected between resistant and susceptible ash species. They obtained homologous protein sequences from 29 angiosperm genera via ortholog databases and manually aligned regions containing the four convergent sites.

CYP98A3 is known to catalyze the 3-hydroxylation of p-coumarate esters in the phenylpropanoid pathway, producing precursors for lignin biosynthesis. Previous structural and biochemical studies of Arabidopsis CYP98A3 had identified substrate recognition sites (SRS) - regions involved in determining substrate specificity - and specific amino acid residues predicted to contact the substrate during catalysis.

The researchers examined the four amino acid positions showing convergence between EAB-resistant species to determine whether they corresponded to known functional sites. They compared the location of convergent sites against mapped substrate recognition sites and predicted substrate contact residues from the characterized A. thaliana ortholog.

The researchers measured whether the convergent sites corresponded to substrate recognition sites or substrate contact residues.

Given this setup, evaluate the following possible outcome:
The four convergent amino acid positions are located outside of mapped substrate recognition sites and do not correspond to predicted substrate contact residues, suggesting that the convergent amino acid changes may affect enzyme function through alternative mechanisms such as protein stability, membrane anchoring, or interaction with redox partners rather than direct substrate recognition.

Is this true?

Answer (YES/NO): NO